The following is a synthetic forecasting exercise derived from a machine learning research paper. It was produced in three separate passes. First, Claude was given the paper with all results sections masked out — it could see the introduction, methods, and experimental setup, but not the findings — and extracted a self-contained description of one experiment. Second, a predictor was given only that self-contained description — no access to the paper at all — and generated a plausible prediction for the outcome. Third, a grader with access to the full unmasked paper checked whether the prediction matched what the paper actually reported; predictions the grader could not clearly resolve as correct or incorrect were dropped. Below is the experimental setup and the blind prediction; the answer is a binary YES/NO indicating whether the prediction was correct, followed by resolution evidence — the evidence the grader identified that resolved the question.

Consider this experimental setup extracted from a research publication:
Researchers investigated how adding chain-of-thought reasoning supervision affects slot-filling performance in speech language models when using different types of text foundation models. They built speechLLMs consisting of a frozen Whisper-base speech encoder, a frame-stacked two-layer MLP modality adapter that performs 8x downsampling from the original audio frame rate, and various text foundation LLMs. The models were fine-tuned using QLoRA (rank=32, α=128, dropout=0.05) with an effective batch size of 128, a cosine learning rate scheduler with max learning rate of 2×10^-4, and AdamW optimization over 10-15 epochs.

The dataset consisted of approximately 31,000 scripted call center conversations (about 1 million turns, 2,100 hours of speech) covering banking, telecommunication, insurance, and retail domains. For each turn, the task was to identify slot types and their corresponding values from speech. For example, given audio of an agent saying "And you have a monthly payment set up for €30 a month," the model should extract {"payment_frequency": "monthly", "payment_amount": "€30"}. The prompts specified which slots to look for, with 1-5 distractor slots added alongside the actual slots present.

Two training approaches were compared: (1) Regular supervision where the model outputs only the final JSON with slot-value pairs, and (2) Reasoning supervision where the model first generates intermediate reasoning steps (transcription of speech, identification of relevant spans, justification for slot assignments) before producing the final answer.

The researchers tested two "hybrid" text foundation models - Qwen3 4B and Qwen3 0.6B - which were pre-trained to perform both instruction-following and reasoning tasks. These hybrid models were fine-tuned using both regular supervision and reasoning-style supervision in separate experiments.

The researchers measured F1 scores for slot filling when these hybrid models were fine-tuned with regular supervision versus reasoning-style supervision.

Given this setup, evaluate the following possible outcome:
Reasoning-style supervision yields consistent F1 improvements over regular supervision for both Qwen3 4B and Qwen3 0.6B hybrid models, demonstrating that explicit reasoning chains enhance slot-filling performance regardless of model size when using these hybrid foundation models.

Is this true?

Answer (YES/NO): NO